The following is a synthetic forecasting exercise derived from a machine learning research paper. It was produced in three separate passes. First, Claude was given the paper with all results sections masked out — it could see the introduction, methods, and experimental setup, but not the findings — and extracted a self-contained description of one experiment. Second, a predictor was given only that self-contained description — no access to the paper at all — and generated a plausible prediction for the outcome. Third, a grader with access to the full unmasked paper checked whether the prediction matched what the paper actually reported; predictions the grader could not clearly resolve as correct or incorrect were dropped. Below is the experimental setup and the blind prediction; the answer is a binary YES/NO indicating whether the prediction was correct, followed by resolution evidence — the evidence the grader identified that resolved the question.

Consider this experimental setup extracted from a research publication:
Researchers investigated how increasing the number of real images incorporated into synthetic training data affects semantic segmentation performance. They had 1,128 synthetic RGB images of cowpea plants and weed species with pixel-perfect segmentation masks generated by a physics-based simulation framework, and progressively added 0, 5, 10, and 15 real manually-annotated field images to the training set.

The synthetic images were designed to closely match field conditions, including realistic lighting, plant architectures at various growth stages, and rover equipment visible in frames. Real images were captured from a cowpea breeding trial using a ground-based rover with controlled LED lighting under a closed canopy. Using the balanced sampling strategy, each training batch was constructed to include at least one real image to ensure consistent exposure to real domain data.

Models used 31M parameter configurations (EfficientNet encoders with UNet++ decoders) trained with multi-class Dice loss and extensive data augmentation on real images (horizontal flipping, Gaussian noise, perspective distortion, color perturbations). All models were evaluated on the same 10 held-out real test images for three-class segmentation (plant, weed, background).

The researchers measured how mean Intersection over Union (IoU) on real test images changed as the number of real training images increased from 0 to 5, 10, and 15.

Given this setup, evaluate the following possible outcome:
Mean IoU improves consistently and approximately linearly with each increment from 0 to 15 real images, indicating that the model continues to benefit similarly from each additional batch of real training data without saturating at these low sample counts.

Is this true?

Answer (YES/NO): NO